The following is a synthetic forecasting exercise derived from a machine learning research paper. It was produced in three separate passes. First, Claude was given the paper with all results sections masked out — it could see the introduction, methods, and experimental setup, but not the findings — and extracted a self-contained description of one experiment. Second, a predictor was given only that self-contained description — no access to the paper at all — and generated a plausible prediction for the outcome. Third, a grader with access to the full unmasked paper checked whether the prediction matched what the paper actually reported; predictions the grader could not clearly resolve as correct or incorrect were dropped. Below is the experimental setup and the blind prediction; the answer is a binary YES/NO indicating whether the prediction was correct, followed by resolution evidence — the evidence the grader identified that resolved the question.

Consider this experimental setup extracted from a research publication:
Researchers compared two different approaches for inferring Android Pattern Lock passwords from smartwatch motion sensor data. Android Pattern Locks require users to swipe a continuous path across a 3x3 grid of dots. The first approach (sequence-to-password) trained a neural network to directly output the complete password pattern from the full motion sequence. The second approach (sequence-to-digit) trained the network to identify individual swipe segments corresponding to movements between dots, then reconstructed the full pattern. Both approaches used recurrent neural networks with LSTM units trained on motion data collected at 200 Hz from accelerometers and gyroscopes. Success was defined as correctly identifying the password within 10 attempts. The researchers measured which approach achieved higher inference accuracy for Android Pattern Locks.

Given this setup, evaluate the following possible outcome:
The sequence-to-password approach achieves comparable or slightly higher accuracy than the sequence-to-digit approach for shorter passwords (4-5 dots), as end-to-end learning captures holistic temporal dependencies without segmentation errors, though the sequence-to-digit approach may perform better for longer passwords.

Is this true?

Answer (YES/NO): NO